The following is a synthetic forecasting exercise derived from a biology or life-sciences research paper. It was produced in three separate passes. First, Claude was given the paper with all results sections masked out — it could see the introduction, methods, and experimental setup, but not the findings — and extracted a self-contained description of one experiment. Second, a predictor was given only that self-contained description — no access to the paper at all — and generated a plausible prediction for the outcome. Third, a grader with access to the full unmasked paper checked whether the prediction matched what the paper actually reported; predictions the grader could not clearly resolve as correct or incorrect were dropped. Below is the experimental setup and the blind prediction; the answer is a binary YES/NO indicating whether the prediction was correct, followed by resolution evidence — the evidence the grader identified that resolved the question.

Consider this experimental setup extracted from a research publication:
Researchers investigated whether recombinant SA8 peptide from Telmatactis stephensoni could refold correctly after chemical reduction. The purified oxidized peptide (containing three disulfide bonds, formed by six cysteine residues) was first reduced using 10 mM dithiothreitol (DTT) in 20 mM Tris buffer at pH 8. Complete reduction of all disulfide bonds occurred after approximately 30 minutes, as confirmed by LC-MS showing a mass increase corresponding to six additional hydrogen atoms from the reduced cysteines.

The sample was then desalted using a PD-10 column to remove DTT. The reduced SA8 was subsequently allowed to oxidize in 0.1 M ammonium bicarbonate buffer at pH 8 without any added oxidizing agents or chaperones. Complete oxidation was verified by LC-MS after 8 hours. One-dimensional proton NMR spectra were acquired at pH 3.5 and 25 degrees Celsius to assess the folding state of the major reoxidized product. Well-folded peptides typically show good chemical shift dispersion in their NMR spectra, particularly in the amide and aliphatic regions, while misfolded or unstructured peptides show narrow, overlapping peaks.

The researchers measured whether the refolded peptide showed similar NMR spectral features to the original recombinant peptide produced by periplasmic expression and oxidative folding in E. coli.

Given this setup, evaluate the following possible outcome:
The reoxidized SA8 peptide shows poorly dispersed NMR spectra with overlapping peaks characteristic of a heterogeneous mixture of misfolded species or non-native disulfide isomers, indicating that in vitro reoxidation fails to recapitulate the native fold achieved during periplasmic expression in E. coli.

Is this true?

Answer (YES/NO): NO